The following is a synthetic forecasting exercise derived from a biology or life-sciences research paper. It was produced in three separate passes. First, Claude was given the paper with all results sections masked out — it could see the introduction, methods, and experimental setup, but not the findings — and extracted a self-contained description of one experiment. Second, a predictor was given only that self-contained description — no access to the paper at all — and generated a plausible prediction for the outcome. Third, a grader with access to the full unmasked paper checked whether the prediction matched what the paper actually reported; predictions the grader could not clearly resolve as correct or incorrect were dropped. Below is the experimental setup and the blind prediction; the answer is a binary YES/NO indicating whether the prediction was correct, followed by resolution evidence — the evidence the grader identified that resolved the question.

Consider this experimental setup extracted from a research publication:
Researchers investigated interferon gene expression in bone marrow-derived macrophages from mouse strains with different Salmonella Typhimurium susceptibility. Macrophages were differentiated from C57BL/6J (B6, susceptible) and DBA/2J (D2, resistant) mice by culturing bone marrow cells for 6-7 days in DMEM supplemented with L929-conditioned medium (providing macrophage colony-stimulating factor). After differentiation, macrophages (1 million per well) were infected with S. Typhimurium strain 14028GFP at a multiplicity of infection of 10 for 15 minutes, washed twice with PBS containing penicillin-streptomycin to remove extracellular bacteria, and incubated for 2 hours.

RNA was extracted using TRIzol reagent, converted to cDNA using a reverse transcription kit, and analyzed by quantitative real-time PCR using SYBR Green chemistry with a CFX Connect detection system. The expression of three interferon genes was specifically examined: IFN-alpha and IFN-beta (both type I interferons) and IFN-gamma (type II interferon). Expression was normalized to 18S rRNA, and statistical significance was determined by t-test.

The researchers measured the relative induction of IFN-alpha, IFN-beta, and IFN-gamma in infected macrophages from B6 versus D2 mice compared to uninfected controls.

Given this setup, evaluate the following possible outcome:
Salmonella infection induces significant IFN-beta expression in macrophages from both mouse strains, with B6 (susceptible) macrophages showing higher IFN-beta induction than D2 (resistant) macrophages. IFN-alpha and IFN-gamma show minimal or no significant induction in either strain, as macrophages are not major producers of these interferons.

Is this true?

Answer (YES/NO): NO